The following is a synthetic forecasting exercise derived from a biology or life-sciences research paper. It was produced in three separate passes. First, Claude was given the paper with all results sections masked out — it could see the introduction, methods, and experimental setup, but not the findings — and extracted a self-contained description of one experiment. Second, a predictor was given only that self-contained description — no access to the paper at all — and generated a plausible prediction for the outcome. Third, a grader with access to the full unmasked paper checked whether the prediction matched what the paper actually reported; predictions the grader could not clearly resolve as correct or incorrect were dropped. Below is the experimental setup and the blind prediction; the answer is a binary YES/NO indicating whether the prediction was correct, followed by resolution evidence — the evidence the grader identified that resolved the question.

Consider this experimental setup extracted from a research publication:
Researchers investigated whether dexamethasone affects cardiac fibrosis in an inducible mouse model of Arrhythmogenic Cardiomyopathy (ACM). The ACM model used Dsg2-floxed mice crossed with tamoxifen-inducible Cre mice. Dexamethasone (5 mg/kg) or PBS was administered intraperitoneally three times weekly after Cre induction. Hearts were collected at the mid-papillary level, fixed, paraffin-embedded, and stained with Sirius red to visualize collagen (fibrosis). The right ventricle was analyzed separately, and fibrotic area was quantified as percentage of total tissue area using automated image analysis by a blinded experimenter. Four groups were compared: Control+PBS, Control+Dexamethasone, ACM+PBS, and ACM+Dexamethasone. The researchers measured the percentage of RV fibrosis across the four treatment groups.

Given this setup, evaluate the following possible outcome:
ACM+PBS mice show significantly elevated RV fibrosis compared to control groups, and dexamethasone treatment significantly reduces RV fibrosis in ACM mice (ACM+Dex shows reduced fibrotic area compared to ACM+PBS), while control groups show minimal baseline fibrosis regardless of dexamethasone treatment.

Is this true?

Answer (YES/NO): NO